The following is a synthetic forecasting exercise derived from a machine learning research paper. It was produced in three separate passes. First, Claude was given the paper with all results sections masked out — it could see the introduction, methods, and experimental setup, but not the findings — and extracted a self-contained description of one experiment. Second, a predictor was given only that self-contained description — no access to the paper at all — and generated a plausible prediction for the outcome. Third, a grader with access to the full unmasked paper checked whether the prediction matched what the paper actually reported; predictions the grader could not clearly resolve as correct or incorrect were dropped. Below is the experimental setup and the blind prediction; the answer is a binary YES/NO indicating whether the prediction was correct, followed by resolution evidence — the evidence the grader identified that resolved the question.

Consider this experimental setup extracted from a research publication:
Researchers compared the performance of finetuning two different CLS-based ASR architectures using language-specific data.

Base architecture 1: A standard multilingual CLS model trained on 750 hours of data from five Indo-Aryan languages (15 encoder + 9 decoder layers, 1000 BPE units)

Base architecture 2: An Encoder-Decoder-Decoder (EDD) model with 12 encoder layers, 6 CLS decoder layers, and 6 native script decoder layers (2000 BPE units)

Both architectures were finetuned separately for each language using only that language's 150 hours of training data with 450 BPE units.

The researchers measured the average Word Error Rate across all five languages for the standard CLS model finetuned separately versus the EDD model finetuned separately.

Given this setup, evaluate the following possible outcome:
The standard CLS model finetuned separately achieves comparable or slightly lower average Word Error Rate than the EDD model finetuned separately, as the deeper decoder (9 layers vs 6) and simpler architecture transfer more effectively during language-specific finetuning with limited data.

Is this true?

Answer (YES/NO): YES